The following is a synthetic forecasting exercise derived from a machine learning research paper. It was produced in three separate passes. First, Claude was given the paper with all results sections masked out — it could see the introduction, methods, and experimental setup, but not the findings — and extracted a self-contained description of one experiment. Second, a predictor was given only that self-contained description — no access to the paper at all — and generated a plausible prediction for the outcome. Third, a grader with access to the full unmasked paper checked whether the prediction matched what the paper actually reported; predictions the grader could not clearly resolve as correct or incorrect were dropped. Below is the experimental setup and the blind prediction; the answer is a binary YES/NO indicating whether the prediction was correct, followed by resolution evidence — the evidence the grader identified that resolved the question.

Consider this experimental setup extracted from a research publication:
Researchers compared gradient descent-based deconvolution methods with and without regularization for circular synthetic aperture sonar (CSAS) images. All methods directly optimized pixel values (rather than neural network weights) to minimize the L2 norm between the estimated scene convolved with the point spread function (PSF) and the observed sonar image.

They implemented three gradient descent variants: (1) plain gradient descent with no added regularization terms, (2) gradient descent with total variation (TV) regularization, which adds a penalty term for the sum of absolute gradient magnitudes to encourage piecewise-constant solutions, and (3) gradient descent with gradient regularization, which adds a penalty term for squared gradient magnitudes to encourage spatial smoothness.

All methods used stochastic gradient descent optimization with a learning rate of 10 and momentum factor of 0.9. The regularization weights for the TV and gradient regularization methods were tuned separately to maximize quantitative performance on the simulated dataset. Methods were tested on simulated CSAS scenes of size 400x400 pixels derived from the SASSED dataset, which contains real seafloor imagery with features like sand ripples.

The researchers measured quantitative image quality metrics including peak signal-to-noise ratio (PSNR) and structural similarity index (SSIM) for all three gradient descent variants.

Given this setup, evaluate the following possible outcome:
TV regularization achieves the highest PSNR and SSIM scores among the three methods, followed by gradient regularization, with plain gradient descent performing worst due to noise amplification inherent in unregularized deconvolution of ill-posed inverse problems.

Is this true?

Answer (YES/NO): NO